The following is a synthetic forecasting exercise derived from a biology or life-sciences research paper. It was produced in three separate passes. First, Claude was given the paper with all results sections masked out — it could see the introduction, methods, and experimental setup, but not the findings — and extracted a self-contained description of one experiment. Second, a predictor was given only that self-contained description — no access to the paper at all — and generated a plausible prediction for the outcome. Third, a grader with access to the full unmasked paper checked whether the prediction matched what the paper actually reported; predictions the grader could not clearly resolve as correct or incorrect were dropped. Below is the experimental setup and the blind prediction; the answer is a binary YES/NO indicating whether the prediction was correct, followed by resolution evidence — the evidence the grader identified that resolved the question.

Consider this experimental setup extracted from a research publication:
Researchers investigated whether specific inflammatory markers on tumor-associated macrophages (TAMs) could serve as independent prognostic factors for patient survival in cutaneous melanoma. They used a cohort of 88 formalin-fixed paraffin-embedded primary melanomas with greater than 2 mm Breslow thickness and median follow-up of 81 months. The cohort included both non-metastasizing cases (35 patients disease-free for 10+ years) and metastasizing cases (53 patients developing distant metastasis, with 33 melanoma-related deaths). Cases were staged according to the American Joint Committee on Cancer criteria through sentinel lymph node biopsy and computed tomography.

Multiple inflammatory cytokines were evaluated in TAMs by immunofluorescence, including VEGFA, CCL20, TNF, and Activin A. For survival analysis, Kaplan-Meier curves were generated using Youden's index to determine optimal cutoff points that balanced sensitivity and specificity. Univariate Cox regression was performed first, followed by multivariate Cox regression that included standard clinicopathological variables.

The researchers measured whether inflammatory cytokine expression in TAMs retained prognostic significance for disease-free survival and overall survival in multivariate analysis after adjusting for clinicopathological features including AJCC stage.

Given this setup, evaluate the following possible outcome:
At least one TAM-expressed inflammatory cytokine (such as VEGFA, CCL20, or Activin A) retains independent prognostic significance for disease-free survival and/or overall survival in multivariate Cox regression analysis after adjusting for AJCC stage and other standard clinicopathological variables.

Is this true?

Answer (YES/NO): YES